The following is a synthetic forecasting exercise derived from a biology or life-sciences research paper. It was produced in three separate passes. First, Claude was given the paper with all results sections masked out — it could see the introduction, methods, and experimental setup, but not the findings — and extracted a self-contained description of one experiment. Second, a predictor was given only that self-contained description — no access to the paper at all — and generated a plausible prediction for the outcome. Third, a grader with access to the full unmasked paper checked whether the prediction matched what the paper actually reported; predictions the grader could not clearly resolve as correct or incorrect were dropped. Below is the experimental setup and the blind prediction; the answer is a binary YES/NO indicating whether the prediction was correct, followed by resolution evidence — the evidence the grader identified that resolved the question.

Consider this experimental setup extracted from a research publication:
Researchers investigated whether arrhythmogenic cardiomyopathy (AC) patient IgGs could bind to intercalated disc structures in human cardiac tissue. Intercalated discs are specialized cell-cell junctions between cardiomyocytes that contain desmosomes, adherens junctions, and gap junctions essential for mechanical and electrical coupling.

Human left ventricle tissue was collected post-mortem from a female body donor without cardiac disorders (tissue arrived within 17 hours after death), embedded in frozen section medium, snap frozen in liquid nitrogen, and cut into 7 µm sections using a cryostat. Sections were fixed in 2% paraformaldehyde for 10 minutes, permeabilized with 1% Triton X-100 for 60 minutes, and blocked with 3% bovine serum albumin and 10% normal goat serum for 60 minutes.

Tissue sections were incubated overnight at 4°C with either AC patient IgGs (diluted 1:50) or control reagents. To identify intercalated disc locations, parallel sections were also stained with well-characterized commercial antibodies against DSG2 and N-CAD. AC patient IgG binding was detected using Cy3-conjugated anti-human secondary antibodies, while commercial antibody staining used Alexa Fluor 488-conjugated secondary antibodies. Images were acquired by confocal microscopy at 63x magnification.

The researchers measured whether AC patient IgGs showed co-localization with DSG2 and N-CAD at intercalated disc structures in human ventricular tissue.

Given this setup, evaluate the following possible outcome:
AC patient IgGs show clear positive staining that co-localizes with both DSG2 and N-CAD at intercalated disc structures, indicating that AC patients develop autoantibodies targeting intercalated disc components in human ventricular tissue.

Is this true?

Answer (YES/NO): NO